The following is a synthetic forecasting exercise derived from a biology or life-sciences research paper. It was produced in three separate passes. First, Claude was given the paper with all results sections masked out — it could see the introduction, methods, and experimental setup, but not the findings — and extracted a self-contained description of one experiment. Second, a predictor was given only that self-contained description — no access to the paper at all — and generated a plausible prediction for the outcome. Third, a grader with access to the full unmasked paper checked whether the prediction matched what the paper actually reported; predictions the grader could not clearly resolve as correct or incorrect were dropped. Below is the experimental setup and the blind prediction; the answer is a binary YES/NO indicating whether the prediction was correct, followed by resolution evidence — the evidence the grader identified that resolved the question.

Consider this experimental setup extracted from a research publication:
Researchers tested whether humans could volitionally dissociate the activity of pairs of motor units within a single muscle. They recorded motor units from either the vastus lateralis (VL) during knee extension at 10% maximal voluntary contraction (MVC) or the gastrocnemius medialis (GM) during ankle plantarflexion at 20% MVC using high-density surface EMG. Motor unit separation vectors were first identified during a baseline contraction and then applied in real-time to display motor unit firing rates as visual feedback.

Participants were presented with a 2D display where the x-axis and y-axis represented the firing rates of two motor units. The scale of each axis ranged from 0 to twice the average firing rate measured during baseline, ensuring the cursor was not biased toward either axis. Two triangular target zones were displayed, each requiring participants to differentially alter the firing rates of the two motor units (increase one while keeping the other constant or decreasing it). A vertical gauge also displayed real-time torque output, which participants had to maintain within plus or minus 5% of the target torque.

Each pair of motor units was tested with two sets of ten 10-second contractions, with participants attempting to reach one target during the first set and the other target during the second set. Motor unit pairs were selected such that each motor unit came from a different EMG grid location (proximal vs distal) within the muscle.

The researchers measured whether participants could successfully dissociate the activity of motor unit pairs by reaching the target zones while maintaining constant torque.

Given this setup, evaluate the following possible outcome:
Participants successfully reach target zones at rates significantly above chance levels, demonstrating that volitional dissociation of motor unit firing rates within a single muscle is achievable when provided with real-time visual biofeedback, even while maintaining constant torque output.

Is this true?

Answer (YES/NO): NO